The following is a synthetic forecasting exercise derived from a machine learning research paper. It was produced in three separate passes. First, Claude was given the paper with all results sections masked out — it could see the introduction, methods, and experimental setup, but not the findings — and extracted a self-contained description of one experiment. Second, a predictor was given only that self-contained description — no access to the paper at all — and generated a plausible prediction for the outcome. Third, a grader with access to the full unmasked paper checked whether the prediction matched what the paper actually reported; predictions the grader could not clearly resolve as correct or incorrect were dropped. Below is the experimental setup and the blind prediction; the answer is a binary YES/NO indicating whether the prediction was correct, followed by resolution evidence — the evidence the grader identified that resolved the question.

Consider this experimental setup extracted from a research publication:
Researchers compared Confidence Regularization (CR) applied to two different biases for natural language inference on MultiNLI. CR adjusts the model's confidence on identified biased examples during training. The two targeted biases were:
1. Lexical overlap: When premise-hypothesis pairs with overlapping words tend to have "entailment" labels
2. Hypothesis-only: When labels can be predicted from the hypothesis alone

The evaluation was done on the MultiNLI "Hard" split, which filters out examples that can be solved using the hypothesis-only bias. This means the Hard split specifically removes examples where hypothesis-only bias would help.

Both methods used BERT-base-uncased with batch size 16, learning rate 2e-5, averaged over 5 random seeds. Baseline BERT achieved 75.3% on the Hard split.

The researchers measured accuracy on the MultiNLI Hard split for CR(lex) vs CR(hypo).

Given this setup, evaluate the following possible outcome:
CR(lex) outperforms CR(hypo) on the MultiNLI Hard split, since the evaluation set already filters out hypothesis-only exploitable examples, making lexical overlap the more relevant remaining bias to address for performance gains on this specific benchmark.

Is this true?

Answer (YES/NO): NO